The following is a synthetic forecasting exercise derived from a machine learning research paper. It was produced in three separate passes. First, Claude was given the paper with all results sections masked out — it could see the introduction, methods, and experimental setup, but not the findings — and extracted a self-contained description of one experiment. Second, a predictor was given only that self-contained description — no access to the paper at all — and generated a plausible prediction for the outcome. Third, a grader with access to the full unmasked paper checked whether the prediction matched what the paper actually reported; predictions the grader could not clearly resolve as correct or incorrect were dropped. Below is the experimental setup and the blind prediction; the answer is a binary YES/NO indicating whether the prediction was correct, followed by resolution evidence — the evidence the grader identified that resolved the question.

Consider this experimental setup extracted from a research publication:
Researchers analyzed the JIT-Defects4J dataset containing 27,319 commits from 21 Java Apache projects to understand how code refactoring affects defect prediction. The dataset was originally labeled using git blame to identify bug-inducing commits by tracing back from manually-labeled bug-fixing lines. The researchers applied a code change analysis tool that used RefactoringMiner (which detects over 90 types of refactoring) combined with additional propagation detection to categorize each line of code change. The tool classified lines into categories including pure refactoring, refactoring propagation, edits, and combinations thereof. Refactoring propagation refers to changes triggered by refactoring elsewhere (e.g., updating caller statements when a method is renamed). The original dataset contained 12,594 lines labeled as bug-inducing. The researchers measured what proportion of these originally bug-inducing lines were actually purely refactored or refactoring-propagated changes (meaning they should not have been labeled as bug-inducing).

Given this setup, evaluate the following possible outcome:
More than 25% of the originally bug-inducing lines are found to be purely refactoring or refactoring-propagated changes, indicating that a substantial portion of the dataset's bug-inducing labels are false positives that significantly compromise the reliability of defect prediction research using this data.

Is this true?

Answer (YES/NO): NO